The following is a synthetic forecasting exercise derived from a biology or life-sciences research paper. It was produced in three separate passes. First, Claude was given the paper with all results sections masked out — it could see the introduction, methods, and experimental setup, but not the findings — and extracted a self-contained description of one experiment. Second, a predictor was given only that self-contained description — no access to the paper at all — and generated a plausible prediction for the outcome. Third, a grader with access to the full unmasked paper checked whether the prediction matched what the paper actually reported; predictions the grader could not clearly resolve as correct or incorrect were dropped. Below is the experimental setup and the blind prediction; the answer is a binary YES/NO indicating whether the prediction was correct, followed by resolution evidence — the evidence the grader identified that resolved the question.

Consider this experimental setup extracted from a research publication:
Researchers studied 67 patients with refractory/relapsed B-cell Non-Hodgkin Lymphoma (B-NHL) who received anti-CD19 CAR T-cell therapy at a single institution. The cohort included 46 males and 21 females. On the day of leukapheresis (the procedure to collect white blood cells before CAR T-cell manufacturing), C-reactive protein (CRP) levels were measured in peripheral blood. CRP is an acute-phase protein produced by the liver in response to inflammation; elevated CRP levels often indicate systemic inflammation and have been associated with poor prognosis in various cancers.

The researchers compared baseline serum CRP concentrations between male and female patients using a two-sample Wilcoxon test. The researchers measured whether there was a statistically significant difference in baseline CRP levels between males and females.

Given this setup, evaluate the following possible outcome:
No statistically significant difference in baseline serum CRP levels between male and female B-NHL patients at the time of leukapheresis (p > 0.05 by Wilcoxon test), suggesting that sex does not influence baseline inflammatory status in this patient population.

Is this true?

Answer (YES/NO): YES